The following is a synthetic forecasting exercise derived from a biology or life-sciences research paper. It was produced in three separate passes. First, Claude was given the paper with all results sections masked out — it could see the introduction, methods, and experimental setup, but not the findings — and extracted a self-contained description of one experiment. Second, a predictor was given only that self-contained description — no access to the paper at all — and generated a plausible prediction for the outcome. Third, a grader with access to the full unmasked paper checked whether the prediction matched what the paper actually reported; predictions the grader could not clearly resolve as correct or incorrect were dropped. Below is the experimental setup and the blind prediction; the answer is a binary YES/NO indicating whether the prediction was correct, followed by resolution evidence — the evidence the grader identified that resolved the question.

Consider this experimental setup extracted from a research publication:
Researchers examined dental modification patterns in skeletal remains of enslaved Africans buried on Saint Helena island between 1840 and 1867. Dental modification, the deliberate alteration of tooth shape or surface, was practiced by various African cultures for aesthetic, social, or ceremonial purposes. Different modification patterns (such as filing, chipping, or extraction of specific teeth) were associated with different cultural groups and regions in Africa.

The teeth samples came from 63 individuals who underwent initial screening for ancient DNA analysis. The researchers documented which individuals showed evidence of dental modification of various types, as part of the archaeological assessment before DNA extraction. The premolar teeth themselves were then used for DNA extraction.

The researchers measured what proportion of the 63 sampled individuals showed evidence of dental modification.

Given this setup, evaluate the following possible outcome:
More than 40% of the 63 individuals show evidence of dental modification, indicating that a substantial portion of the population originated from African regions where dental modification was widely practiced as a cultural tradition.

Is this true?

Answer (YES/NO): YES